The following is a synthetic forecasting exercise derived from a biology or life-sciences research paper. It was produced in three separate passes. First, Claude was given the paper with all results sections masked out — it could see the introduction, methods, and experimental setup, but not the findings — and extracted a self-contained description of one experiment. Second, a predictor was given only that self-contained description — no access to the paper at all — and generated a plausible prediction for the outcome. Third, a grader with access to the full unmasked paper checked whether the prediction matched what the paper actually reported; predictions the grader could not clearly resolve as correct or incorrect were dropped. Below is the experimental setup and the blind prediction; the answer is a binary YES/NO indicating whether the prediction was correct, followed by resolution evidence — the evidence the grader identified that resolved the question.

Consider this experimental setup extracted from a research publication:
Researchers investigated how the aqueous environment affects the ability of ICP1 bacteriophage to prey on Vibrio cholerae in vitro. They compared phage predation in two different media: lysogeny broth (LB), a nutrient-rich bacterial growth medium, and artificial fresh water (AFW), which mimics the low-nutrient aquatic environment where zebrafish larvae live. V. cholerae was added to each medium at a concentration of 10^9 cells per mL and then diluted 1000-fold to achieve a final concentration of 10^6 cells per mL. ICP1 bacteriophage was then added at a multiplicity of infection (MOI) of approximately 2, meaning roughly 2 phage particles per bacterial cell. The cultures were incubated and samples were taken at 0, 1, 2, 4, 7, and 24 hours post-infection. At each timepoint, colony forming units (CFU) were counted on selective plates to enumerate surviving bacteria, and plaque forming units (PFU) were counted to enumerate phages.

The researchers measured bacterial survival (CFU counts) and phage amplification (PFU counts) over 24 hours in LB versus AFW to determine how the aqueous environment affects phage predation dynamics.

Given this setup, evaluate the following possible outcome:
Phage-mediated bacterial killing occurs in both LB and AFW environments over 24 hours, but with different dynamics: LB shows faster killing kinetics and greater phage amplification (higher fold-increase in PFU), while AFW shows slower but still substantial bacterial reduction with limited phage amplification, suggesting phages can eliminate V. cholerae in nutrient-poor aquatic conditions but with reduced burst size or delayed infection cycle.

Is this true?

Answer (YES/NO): NO